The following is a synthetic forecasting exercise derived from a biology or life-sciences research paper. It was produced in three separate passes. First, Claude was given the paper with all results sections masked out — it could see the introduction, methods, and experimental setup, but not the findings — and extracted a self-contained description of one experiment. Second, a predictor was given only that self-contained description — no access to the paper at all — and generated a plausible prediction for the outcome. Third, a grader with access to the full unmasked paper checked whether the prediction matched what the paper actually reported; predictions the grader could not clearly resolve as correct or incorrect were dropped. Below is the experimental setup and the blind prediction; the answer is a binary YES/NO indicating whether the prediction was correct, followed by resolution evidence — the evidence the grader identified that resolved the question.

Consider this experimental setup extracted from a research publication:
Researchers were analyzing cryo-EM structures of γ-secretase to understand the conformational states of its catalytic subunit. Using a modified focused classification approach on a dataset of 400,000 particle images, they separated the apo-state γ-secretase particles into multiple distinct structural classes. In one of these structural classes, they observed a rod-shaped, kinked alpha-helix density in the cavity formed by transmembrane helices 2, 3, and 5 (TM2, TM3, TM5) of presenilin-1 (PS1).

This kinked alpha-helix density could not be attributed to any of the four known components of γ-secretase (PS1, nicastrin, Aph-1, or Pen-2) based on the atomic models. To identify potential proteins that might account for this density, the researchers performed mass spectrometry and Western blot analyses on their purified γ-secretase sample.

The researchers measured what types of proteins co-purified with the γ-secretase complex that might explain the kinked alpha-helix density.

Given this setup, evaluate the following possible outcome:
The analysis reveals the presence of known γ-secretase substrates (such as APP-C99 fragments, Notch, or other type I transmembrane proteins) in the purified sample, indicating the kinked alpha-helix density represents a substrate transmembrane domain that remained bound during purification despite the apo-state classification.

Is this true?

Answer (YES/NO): NO